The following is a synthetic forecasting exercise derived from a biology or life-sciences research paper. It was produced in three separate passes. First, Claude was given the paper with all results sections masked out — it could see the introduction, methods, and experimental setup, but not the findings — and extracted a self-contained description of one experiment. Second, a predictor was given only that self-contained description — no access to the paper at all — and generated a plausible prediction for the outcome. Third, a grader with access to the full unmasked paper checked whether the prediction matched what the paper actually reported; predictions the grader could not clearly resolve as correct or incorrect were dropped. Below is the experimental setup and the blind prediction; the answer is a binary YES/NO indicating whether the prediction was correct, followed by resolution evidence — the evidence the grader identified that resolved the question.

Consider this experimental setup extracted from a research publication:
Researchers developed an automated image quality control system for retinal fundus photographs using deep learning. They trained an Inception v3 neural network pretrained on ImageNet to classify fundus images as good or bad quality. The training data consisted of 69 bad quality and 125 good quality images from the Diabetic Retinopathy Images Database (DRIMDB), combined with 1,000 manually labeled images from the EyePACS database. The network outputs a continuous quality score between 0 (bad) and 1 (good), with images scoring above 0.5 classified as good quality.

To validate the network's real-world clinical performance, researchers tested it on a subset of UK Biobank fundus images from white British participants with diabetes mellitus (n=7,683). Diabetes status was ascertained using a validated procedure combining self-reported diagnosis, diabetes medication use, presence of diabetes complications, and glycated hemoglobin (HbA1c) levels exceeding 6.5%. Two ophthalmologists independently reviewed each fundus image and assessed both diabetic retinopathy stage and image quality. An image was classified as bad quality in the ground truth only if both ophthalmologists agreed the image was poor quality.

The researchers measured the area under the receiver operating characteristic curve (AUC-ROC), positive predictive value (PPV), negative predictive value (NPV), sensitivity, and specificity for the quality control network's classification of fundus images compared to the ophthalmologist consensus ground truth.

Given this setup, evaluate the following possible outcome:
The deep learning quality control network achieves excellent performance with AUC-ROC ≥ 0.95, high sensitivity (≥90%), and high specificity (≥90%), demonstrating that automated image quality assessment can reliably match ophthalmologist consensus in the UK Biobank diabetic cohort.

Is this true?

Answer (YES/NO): NO